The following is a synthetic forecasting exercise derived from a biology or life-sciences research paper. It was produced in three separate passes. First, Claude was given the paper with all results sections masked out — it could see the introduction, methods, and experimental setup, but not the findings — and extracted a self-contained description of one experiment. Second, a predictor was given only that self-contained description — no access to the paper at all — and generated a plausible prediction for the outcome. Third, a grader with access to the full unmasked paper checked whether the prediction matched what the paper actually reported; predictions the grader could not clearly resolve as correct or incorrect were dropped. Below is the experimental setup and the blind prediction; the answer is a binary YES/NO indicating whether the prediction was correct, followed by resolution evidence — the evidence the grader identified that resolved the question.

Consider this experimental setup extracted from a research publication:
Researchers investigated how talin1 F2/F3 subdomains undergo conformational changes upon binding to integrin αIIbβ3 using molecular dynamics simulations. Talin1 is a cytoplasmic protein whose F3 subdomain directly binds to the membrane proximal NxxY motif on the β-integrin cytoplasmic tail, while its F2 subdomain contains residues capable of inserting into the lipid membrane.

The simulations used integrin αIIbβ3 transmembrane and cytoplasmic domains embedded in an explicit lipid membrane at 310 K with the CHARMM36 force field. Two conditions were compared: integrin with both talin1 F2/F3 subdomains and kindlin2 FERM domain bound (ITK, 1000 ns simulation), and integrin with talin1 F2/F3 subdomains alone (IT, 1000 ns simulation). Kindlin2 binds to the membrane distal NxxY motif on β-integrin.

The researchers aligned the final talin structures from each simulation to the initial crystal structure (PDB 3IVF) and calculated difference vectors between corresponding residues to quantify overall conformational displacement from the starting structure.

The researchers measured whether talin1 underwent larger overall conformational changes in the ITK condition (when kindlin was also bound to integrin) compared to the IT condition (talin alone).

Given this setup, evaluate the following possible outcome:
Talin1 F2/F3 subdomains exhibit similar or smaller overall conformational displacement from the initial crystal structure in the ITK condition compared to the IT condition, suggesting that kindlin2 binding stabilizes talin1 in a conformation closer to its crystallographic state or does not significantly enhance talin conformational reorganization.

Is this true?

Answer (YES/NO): YES